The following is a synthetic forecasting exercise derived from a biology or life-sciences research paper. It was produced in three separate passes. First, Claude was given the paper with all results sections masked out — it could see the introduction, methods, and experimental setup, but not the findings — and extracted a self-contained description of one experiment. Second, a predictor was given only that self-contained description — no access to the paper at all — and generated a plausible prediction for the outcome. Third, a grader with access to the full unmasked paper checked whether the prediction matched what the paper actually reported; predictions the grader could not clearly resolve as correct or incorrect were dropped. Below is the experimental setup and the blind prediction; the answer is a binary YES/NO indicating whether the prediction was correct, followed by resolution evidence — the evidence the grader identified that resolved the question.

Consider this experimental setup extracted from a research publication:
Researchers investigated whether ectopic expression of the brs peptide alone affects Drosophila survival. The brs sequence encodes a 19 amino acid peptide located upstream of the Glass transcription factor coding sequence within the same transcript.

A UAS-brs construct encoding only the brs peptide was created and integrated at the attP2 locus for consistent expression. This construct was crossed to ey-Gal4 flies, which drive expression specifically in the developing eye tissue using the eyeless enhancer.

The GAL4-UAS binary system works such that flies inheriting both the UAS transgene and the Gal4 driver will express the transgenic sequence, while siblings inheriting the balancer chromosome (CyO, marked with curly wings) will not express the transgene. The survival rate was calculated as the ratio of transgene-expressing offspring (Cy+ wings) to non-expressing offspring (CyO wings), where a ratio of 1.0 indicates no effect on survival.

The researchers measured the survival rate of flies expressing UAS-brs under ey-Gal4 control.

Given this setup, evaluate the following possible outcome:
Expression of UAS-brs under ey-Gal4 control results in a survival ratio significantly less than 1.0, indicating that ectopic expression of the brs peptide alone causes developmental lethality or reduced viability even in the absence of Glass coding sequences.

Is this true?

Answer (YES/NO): NO